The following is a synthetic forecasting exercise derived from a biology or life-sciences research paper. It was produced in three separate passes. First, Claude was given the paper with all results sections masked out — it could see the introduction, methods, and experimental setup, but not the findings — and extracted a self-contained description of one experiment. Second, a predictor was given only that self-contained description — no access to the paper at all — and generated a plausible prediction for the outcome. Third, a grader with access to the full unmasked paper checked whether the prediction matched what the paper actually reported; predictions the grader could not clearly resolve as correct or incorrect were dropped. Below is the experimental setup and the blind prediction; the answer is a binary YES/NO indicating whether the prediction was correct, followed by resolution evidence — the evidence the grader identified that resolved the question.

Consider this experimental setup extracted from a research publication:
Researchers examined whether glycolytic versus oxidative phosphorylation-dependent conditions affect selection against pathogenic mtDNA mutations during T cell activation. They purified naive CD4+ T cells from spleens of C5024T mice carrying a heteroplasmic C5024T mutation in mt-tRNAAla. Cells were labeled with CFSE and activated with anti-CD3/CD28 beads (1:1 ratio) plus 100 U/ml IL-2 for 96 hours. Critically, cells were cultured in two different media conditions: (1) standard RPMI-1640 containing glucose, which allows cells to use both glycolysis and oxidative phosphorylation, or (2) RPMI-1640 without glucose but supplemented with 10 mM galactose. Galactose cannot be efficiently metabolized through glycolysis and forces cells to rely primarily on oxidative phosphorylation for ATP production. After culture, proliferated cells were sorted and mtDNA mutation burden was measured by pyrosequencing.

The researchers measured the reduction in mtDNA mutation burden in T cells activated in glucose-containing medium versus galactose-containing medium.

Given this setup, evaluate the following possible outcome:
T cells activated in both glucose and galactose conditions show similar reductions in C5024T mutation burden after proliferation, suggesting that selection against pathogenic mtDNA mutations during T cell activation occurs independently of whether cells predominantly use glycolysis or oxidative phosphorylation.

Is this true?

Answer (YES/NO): NO